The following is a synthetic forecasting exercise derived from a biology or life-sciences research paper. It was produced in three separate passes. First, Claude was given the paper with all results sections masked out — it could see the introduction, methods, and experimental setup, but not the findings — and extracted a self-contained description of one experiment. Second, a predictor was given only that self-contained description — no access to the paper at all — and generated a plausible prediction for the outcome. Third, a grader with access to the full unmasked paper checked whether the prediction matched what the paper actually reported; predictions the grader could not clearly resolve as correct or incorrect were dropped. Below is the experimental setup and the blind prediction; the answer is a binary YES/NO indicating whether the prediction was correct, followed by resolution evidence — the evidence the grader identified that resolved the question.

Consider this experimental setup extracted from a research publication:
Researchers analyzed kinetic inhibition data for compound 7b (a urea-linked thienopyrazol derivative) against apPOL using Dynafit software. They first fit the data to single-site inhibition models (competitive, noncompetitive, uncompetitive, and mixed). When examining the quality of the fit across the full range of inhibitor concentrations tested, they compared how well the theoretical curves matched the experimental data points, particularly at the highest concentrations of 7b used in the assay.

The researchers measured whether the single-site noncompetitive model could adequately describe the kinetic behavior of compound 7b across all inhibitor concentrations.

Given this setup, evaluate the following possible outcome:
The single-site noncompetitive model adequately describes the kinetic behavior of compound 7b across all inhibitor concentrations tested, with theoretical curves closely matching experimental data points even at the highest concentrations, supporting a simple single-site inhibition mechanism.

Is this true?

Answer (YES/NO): NO